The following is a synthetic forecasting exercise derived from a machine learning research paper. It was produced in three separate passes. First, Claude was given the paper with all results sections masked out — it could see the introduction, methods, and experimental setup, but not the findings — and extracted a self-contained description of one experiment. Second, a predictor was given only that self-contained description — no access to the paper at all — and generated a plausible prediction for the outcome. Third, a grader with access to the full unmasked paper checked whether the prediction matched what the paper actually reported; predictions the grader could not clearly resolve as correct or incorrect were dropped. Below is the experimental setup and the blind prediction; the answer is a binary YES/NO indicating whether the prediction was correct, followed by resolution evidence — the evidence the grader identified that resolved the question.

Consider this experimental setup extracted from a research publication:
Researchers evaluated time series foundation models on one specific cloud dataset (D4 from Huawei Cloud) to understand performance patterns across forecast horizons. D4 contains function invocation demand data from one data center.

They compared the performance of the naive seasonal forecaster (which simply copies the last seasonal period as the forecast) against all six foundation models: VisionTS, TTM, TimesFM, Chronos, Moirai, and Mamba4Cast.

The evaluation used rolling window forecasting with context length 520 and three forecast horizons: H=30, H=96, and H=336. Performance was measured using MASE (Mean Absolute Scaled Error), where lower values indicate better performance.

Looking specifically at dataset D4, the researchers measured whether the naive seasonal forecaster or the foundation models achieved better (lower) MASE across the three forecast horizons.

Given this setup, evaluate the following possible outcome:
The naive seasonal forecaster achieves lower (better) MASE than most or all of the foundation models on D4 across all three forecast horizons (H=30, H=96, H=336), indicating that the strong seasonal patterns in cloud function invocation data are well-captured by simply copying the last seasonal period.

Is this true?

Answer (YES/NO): YES